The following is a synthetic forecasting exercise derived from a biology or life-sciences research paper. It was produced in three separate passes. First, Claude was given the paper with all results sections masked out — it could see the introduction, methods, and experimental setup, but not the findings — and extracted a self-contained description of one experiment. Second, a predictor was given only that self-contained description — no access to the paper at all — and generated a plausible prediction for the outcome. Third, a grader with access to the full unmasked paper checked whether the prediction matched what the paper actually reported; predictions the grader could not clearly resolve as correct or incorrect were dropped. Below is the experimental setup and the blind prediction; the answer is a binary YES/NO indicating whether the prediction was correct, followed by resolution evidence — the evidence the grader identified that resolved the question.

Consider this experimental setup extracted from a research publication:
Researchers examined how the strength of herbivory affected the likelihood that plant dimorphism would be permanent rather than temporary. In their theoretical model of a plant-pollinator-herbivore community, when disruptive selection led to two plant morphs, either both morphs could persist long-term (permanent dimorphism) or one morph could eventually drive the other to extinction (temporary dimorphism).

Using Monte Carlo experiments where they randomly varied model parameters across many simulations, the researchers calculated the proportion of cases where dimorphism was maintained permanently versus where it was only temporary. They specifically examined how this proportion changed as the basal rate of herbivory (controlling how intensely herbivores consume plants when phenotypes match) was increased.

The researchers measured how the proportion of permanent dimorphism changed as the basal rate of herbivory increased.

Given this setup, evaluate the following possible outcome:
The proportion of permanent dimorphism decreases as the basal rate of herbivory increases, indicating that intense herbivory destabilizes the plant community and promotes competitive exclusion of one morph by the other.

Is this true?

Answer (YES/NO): NO